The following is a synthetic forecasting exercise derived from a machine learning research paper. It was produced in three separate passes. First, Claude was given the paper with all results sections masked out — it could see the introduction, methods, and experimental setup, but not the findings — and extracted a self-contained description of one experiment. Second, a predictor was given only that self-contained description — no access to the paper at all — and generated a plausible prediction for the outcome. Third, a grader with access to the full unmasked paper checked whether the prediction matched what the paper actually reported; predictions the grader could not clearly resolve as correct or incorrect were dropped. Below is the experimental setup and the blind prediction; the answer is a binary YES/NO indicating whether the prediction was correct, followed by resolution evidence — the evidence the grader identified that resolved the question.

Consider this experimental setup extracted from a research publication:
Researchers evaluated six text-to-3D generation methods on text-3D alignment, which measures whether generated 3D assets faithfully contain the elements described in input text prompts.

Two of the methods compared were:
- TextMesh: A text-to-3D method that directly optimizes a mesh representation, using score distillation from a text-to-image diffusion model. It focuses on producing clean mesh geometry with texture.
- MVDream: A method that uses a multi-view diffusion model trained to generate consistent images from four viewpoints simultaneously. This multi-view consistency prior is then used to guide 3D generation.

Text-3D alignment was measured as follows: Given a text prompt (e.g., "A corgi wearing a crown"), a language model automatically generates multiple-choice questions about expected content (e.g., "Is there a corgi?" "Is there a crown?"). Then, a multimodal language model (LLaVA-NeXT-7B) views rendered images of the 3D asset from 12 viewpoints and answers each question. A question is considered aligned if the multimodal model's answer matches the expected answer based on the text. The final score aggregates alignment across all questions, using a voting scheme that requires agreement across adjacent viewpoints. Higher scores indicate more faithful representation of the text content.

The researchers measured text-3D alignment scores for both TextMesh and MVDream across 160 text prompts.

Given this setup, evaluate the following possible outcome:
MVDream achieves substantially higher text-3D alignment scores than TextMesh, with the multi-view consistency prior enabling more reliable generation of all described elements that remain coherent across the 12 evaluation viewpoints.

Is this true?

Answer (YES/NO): YES